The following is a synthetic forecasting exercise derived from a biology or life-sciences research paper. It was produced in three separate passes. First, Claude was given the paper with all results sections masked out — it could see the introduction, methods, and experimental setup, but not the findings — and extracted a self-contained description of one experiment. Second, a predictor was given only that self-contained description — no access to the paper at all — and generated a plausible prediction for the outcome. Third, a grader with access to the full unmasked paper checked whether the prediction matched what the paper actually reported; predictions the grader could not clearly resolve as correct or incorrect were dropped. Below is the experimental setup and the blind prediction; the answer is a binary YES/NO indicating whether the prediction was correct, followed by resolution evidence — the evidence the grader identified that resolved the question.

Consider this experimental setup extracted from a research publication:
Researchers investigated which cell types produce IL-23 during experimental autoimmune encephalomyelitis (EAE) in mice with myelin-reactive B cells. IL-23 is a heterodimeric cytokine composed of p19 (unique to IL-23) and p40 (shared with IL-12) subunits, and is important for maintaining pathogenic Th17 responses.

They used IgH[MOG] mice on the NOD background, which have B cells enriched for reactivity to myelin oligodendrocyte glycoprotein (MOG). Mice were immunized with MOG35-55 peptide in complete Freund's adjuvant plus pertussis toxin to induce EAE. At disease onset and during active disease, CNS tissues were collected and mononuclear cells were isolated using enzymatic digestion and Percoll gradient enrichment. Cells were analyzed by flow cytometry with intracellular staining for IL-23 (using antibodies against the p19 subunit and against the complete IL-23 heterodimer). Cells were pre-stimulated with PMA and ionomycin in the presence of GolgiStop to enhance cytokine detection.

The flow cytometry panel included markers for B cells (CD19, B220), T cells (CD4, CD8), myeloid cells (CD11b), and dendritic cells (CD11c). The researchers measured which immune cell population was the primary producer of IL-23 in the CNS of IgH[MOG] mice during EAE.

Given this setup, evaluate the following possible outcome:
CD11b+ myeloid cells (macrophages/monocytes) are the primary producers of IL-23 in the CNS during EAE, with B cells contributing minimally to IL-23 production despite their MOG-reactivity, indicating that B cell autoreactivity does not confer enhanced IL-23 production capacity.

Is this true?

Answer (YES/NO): NO